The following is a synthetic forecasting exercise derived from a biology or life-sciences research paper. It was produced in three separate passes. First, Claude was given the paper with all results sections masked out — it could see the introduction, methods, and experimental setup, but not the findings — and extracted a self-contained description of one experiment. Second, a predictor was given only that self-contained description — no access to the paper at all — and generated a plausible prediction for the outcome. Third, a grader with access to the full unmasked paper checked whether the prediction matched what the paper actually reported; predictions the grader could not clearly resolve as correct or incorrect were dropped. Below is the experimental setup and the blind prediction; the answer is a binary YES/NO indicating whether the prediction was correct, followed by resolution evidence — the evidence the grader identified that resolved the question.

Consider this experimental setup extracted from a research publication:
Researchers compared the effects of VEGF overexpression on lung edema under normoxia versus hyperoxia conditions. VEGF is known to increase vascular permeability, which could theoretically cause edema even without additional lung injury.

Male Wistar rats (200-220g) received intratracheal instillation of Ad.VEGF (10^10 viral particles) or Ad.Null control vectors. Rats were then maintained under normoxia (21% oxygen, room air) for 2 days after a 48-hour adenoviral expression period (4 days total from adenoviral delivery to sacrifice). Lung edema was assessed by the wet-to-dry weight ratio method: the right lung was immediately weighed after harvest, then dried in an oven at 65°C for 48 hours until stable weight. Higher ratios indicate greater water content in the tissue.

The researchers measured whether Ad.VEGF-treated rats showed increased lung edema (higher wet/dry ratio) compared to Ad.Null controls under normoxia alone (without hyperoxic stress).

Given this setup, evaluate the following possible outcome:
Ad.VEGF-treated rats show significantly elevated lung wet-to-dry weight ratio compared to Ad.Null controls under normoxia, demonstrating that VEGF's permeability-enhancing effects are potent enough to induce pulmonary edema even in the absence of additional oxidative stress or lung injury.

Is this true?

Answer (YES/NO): YES